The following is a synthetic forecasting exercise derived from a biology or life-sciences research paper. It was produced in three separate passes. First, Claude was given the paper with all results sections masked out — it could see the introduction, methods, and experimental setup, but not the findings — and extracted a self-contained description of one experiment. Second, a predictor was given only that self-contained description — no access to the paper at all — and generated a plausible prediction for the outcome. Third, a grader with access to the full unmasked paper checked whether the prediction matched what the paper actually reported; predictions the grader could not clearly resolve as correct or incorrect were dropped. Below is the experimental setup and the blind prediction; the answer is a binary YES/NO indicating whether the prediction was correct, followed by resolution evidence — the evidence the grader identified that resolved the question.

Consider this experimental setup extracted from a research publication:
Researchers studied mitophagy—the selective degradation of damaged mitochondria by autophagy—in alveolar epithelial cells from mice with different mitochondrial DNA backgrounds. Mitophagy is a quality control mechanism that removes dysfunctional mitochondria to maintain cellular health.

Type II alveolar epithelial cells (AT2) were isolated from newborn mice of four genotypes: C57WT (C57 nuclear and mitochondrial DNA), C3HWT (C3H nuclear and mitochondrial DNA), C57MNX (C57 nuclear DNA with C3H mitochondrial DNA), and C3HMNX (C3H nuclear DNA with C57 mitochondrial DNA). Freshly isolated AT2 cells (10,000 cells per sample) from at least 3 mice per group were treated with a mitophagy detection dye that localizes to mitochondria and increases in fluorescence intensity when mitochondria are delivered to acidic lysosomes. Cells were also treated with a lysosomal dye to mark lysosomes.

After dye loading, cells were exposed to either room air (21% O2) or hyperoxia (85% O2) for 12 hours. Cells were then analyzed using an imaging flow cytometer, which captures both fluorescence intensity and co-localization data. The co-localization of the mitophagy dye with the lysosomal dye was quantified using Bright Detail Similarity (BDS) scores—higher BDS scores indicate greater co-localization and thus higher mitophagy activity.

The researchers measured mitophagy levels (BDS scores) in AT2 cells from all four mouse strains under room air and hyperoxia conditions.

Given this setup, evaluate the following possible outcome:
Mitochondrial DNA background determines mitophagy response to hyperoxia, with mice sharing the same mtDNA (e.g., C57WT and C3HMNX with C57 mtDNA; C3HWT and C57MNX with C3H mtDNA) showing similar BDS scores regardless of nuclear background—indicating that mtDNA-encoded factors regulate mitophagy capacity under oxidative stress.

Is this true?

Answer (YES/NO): YES